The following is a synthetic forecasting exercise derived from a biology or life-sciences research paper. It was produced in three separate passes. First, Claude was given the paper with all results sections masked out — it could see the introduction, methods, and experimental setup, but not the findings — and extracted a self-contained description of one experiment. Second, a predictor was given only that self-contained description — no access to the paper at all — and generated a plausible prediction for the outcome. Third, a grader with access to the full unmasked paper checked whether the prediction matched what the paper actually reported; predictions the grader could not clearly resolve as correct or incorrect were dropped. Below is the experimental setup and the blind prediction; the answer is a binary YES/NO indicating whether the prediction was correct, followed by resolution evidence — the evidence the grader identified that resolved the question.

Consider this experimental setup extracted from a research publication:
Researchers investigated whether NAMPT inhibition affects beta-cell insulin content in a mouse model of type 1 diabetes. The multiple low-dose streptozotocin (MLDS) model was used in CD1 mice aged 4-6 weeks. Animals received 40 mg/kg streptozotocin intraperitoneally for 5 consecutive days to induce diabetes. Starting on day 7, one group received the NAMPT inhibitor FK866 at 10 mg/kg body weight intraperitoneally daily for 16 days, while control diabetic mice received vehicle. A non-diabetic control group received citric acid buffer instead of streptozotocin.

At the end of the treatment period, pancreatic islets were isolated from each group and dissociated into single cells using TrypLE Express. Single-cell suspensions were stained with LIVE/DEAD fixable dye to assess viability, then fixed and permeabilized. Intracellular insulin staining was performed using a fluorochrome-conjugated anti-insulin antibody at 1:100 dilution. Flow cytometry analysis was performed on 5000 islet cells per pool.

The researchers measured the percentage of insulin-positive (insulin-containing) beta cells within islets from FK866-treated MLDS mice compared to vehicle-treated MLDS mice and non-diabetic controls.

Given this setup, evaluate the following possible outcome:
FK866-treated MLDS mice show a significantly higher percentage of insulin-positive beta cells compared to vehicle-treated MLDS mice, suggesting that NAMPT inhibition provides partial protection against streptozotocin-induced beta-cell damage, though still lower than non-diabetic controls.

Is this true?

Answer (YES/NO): YES